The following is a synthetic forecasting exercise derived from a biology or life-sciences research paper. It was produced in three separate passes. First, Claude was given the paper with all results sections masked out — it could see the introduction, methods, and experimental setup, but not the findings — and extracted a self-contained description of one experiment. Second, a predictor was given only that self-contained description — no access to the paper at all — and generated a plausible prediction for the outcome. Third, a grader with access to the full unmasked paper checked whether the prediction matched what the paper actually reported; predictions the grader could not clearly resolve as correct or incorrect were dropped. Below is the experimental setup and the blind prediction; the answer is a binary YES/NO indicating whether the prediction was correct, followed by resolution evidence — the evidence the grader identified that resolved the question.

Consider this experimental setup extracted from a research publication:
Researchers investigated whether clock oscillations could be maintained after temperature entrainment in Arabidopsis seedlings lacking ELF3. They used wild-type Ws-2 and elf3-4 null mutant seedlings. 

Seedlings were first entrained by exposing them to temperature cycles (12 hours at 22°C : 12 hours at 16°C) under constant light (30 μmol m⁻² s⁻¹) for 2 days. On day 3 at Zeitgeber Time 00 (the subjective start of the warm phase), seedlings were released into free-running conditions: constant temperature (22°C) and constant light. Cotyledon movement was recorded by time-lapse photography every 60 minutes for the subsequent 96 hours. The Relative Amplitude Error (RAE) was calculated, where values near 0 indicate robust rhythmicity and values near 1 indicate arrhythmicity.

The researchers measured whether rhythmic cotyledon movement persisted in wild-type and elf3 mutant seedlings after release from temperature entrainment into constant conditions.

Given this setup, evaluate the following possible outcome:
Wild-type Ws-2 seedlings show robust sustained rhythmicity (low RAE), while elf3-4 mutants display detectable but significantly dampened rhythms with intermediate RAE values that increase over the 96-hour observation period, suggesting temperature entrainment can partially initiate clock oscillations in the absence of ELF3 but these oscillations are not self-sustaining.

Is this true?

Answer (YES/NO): NO